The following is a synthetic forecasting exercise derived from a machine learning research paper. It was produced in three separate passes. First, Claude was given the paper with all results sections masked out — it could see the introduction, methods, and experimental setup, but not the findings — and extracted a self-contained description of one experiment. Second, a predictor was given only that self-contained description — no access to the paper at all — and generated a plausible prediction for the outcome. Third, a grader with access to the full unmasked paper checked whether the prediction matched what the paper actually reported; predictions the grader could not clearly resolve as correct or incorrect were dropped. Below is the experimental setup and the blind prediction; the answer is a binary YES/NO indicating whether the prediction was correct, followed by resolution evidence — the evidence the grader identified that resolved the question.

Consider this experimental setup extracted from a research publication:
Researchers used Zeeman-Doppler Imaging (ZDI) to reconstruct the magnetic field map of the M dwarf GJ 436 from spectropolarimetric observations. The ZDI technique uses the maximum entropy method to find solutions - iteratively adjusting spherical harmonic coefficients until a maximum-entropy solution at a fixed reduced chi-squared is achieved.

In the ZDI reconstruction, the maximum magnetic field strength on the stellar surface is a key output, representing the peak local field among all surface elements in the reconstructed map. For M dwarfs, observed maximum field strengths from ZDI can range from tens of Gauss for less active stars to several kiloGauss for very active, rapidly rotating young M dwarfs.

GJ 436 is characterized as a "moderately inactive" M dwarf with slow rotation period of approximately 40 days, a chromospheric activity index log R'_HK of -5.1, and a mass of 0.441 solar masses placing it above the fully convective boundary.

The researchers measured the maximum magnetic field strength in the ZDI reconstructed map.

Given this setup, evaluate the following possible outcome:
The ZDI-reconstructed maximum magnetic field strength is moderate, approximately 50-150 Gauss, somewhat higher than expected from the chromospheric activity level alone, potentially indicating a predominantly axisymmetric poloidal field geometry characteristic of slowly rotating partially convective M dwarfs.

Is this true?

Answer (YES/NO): NO